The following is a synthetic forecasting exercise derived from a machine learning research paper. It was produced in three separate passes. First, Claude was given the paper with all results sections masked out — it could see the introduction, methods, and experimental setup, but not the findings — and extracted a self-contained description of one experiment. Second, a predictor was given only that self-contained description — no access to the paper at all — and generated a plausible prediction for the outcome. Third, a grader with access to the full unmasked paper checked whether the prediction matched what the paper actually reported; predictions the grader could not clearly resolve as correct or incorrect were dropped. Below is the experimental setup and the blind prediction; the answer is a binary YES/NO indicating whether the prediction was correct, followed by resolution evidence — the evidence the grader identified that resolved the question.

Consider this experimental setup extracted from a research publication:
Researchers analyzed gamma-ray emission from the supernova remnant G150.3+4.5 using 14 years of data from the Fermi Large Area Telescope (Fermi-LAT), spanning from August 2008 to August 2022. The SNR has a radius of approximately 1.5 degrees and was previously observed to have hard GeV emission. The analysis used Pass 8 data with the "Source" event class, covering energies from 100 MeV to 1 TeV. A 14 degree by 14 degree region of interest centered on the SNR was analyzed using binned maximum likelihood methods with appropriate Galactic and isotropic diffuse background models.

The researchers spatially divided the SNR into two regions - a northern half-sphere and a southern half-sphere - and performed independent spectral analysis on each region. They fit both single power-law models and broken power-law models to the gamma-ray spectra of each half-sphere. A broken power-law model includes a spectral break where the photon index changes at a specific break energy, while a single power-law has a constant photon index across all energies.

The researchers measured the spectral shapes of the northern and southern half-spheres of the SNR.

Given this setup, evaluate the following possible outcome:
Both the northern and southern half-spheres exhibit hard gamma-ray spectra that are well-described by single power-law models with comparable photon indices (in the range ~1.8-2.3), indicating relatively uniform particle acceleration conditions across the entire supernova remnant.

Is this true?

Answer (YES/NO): NO